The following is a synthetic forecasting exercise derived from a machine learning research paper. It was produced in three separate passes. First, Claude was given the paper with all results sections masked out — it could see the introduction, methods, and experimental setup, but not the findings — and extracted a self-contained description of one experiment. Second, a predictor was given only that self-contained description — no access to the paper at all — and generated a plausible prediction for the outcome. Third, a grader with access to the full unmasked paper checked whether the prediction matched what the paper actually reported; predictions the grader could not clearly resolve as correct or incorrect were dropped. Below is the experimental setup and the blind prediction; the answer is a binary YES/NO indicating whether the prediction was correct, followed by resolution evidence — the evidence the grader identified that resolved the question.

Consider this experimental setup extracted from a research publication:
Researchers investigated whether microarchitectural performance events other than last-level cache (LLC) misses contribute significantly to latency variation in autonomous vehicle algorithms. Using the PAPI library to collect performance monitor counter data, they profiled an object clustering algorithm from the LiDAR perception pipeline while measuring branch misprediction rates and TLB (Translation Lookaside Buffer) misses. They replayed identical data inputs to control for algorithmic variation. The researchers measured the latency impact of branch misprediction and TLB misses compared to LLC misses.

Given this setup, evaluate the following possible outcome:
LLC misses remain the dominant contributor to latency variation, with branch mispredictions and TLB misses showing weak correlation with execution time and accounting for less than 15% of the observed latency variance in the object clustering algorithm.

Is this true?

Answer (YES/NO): YES